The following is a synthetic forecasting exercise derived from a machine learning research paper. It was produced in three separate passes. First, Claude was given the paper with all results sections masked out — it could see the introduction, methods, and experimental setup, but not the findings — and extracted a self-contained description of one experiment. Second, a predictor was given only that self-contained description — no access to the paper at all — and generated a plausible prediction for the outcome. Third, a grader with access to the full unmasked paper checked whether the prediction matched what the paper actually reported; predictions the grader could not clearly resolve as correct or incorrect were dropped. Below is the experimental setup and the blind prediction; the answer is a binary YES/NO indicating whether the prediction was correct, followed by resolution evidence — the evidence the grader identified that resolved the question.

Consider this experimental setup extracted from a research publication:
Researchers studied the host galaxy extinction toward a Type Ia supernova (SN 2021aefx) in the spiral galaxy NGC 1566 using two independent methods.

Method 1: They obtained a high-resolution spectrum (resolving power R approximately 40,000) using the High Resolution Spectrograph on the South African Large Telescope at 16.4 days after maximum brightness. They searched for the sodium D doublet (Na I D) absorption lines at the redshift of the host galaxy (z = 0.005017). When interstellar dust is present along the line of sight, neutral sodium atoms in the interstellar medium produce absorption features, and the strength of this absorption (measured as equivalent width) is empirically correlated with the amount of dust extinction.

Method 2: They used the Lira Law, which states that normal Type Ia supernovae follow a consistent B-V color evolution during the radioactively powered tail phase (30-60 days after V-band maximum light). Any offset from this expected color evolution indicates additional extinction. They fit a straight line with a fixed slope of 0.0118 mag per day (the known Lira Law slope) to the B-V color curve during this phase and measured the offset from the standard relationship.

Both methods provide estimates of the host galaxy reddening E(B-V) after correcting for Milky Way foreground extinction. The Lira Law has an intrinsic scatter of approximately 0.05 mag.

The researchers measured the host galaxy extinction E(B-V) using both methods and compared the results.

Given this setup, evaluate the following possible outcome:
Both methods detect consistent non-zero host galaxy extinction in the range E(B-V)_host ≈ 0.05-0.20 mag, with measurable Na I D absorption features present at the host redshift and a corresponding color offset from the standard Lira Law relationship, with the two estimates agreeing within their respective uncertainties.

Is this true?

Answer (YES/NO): NO